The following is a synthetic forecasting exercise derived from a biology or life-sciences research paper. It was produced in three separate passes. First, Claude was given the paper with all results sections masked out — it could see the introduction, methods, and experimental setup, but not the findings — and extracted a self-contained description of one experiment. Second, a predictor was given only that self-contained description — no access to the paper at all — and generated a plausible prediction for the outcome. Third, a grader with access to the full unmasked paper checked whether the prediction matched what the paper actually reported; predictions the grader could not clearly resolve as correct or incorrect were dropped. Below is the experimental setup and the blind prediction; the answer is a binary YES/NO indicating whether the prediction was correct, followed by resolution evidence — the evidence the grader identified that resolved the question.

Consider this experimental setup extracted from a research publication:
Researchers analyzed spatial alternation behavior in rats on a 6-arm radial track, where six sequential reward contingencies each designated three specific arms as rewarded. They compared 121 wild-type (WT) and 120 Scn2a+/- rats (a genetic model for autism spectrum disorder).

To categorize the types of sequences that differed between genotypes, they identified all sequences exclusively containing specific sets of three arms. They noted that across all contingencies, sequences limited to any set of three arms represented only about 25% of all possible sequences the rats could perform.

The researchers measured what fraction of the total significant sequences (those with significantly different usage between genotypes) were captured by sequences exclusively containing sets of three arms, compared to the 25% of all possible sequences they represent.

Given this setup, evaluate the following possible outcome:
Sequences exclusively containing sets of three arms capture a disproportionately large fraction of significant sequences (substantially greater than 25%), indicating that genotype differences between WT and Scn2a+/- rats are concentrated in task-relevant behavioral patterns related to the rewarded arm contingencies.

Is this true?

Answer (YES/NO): YES